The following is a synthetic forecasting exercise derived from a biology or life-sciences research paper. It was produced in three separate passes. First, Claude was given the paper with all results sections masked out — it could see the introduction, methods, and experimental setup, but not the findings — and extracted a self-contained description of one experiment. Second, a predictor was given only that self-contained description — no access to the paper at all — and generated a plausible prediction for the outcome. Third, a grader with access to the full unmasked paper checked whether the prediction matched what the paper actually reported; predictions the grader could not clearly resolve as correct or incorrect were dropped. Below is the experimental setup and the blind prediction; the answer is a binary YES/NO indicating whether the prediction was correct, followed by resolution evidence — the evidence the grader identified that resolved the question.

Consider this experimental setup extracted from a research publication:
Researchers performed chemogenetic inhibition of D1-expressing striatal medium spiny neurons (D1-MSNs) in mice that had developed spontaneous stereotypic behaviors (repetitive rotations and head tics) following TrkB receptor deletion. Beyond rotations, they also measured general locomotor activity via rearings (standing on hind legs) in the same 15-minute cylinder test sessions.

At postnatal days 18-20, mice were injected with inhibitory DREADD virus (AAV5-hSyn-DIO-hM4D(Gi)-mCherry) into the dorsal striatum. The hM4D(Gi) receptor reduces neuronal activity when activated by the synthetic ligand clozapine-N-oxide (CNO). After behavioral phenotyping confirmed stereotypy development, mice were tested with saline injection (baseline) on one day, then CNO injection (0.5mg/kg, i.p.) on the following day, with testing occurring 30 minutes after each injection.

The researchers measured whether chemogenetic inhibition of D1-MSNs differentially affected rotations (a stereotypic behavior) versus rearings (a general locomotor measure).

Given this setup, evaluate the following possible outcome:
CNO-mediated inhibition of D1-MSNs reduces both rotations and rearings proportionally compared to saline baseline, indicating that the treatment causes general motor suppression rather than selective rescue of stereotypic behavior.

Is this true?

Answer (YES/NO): NO